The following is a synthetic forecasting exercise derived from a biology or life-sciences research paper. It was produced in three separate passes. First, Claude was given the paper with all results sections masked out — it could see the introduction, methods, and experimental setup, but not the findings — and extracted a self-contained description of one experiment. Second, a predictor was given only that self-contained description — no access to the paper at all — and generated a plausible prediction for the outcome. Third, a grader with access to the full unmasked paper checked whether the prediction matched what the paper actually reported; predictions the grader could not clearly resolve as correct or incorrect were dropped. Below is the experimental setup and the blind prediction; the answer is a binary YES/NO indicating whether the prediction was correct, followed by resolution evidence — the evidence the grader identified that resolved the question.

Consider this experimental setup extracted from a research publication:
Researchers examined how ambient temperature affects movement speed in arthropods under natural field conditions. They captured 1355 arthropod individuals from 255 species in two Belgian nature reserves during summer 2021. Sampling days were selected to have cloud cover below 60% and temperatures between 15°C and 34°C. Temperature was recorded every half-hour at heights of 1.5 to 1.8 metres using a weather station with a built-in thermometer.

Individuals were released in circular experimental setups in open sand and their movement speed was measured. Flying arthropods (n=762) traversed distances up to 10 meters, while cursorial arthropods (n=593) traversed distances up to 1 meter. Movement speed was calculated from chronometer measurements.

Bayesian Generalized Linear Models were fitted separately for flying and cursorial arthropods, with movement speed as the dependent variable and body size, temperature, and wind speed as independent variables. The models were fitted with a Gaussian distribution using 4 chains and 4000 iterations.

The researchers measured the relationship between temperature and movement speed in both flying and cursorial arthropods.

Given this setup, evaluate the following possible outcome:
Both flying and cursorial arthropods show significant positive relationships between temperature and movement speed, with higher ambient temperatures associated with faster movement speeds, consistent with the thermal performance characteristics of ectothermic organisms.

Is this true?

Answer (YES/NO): NO